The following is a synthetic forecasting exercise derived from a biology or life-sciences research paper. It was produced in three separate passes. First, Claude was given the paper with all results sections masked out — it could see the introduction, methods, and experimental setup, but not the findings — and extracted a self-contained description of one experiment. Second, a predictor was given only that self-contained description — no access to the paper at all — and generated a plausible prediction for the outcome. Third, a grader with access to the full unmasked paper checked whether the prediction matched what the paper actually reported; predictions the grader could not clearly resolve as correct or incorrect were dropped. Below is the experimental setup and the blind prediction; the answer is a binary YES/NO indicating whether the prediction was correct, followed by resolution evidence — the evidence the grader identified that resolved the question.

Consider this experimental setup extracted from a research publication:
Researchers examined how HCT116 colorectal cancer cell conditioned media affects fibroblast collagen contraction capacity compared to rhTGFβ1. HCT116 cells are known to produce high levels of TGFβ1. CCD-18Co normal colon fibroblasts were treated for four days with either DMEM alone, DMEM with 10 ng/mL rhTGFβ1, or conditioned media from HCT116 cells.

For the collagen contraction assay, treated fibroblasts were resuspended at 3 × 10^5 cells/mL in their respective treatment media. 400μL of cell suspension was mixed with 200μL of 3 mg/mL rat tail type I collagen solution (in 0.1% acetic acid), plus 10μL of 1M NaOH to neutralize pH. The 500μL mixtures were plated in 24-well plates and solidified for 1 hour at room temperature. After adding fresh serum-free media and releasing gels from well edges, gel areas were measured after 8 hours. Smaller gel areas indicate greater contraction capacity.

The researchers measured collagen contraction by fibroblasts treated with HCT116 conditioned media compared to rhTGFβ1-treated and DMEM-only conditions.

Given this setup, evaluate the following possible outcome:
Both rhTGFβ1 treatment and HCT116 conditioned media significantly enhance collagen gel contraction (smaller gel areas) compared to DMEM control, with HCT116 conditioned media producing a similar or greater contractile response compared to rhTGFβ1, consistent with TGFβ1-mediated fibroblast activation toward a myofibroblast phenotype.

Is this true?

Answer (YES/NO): NO